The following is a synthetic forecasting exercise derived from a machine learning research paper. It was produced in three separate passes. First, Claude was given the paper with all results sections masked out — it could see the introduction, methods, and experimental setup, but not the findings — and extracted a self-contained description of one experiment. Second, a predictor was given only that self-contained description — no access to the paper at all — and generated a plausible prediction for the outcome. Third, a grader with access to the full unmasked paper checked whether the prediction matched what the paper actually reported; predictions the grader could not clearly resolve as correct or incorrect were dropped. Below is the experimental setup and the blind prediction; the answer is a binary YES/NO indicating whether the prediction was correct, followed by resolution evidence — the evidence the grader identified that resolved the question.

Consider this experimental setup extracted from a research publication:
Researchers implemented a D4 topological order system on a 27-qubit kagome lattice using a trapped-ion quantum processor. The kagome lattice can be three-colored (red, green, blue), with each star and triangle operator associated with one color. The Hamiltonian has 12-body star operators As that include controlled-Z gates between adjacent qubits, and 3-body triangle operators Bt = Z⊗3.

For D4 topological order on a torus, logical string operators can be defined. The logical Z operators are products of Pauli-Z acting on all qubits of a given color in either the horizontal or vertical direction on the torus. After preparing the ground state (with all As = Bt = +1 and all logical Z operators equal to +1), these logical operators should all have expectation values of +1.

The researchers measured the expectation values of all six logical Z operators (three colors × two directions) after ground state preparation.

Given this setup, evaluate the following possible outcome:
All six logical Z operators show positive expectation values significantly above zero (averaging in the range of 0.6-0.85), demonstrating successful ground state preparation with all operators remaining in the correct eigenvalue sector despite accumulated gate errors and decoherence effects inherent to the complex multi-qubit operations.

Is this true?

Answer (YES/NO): NO